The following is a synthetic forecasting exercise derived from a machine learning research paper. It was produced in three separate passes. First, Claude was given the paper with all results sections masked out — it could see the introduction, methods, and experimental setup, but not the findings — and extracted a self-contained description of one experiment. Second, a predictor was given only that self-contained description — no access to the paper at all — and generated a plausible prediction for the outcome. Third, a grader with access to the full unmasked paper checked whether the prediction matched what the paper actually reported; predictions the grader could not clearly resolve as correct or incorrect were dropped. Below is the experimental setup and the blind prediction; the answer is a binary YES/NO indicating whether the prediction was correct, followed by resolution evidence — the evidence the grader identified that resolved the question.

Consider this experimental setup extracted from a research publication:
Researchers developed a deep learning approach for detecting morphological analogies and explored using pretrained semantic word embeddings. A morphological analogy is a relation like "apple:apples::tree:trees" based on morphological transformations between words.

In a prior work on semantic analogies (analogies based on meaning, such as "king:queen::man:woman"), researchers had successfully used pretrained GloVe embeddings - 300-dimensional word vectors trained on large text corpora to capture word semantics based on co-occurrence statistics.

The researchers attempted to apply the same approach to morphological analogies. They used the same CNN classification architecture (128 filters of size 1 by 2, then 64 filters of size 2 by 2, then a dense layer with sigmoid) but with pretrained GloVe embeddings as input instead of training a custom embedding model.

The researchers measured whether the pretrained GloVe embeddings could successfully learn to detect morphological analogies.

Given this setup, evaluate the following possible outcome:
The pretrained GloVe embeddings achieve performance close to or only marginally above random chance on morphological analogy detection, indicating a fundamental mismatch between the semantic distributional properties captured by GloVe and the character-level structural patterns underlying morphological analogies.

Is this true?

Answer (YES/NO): NO